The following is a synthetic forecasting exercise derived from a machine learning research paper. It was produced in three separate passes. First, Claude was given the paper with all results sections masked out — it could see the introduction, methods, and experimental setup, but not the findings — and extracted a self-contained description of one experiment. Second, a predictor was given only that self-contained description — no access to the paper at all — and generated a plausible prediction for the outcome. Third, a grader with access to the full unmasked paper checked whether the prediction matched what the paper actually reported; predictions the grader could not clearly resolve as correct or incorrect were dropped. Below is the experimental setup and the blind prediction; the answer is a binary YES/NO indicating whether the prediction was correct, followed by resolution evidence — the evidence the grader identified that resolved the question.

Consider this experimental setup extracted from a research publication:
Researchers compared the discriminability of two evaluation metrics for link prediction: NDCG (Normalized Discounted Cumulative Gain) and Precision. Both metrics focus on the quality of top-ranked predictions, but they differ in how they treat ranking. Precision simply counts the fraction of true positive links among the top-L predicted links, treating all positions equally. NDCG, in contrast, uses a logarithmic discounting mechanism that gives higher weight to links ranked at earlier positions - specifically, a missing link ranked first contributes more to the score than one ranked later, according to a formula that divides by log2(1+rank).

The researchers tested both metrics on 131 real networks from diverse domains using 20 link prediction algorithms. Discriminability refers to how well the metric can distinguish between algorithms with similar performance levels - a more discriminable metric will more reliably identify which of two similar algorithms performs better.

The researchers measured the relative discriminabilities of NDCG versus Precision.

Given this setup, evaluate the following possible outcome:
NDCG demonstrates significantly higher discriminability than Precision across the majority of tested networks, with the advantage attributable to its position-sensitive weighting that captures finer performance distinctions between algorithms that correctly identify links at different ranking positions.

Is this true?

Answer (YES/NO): YES